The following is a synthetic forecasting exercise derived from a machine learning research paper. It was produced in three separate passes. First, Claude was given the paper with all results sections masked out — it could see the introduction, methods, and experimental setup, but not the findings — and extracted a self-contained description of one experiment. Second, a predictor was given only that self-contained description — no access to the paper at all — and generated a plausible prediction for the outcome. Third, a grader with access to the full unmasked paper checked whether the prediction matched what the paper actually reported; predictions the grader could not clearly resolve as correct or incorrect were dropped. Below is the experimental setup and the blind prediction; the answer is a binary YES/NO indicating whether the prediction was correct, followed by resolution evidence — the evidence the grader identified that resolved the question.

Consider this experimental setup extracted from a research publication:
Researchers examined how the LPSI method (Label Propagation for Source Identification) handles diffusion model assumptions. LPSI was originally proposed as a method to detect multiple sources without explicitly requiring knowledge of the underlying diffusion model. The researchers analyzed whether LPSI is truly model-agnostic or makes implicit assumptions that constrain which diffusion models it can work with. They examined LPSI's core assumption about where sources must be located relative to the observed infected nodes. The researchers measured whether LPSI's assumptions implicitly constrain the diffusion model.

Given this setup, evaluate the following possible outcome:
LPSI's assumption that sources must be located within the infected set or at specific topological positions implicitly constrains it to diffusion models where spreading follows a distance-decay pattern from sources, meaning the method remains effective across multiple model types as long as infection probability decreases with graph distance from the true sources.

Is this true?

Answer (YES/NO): NO